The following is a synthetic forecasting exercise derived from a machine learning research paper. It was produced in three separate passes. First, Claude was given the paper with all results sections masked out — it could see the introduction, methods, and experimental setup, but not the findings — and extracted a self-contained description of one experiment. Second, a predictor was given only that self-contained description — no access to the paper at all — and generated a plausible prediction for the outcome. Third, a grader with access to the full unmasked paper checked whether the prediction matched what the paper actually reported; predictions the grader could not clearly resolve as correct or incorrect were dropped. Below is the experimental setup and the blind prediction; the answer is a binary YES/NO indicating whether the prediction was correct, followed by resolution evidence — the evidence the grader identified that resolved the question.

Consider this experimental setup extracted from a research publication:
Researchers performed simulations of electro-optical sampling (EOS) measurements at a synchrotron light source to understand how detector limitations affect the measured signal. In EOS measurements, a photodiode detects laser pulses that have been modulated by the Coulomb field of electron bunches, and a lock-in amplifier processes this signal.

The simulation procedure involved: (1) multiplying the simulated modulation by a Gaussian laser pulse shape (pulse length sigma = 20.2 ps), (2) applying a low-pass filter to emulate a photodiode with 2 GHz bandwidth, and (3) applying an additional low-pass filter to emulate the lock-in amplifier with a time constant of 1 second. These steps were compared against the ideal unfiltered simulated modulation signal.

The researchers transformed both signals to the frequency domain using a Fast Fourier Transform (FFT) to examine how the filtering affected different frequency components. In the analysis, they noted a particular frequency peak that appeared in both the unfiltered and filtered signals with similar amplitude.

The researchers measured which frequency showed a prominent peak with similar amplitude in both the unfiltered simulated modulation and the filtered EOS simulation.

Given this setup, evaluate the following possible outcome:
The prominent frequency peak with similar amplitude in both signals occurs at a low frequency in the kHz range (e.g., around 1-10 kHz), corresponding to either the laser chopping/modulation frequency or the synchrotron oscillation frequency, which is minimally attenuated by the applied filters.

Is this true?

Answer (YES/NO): NO